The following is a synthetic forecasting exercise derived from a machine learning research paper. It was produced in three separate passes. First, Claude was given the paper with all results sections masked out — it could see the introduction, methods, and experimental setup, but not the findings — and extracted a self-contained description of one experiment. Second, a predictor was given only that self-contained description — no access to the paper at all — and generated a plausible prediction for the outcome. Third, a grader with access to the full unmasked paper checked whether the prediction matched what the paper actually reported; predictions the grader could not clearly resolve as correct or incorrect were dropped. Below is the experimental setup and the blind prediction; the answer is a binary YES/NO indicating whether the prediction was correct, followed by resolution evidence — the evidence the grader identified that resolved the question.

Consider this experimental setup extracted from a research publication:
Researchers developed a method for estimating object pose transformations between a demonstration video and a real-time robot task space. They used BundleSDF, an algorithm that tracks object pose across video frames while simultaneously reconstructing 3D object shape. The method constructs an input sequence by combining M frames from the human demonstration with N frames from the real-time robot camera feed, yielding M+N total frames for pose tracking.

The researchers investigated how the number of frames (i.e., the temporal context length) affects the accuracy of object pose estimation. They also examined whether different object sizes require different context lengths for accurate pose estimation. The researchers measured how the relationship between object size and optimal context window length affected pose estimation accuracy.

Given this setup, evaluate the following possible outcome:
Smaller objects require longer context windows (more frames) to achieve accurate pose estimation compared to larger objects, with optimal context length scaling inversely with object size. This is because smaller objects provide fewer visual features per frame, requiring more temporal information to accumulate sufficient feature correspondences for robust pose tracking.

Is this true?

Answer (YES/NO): YES